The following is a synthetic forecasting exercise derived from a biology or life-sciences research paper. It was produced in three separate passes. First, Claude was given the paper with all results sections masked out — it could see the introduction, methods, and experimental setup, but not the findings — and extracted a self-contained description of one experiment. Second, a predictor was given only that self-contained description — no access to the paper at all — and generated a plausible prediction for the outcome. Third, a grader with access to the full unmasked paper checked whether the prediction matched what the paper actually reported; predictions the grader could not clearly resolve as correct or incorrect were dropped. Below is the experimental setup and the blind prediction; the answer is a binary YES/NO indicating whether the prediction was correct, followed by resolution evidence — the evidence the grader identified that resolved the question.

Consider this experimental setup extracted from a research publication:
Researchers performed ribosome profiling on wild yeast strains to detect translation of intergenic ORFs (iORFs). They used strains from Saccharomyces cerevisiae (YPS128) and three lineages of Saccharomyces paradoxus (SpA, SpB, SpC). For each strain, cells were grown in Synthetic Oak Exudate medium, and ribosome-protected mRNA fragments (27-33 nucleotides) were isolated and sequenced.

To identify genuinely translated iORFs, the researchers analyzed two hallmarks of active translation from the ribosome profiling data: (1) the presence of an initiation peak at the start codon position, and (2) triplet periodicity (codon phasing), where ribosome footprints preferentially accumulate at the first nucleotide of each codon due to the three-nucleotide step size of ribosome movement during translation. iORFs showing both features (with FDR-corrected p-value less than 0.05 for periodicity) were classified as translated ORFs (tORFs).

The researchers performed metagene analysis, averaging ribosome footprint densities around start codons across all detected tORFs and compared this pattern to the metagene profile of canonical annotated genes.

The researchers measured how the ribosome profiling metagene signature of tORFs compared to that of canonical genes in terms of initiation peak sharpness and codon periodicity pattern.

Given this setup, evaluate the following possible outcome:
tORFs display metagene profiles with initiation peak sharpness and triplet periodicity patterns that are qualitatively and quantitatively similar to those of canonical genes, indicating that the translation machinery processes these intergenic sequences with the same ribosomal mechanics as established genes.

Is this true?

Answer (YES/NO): NO